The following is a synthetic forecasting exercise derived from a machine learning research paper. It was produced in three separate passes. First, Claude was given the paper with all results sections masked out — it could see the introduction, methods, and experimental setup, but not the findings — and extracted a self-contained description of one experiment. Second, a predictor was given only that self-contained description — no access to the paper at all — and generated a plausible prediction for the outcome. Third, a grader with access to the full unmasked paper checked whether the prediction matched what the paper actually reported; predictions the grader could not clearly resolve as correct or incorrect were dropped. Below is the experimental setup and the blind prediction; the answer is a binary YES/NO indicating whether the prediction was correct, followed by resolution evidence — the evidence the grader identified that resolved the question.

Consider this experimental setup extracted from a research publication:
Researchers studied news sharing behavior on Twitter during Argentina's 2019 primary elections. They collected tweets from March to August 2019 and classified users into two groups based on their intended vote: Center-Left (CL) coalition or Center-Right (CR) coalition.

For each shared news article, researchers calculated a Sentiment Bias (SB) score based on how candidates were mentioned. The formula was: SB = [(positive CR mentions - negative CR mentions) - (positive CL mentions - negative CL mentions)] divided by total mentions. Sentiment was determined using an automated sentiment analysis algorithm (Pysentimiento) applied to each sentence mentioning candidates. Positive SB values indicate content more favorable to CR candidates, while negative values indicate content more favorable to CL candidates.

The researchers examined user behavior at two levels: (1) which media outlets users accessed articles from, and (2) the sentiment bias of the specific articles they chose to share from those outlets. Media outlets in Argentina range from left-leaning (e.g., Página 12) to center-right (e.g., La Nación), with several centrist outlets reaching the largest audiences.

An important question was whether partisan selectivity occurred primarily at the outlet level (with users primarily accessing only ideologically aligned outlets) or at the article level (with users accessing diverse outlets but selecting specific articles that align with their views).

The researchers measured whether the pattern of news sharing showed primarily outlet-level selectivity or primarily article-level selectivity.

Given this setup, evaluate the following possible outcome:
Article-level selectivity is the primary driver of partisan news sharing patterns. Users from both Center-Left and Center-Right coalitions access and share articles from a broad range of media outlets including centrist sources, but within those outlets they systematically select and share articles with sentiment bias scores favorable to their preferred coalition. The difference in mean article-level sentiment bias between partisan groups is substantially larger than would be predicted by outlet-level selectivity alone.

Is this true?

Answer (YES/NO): YES